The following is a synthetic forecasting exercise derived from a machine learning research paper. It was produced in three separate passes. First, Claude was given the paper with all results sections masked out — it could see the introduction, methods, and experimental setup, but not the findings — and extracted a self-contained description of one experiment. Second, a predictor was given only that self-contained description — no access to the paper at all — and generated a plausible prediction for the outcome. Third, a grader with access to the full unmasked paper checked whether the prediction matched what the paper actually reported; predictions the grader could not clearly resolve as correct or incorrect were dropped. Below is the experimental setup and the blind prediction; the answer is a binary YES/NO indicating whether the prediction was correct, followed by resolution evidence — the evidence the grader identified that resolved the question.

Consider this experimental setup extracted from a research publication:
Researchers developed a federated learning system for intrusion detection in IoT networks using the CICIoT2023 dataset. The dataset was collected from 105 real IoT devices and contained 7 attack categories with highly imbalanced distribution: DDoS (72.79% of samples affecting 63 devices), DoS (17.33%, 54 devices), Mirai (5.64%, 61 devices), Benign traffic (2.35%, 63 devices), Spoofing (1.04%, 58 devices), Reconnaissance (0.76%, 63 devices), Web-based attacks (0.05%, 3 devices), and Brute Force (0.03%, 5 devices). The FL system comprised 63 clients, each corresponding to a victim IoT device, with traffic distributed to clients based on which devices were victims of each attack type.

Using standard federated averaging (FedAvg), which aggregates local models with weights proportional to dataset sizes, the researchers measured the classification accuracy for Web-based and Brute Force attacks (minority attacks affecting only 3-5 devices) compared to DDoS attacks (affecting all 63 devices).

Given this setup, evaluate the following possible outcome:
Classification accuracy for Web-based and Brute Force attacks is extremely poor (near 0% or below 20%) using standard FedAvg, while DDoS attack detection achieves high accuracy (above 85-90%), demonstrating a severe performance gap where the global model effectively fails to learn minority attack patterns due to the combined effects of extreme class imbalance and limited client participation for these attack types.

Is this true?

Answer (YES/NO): YES